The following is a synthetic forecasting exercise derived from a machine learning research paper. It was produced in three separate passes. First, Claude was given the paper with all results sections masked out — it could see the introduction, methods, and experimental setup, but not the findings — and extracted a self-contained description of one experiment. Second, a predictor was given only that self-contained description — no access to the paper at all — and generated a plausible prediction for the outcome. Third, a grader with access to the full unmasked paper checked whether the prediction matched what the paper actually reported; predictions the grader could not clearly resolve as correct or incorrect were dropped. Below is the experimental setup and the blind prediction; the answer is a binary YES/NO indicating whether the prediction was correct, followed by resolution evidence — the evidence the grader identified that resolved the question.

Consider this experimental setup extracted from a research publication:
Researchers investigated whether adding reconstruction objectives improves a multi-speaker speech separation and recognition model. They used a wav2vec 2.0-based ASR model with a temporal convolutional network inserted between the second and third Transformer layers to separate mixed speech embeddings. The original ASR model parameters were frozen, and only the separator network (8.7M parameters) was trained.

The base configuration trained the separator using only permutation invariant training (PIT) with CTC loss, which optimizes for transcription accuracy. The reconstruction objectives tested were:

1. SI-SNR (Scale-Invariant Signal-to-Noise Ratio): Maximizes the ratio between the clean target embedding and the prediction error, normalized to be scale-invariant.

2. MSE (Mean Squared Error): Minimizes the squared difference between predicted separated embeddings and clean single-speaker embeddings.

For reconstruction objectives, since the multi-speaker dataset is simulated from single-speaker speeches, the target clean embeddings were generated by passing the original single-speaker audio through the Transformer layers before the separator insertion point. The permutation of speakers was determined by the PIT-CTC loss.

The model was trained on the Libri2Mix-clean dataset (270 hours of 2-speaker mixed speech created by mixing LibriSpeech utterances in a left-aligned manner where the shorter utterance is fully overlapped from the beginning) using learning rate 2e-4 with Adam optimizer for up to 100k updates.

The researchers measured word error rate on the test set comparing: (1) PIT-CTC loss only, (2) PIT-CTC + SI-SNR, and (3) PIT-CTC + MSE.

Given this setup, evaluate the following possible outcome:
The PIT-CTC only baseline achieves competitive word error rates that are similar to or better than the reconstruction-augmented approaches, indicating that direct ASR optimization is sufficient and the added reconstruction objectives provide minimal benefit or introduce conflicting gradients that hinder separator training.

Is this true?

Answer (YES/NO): NO